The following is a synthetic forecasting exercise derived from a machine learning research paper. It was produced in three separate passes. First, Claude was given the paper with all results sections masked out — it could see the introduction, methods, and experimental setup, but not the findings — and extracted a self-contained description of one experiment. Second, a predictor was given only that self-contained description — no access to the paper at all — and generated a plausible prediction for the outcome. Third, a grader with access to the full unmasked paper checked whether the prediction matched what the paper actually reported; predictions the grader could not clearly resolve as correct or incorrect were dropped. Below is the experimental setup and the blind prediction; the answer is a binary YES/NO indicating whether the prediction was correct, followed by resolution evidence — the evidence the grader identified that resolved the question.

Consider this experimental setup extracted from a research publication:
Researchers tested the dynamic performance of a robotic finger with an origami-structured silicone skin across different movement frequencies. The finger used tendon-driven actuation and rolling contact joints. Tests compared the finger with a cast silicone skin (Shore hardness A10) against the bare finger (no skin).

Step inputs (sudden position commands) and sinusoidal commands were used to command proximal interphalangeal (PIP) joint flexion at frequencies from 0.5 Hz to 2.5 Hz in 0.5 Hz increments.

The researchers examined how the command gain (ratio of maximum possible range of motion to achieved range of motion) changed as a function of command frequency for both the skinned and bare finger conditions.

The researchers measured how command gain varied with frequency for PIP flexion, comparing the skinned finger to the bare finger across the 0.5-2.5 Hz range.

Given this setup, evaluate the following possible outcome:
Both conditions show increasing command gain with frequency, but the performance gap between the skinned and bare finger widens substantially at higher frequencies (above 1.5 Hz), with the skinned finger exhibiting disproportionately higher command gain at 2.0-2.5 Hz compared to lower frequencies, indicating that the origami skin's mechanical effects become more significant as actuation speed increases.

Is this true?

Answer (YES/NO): NO